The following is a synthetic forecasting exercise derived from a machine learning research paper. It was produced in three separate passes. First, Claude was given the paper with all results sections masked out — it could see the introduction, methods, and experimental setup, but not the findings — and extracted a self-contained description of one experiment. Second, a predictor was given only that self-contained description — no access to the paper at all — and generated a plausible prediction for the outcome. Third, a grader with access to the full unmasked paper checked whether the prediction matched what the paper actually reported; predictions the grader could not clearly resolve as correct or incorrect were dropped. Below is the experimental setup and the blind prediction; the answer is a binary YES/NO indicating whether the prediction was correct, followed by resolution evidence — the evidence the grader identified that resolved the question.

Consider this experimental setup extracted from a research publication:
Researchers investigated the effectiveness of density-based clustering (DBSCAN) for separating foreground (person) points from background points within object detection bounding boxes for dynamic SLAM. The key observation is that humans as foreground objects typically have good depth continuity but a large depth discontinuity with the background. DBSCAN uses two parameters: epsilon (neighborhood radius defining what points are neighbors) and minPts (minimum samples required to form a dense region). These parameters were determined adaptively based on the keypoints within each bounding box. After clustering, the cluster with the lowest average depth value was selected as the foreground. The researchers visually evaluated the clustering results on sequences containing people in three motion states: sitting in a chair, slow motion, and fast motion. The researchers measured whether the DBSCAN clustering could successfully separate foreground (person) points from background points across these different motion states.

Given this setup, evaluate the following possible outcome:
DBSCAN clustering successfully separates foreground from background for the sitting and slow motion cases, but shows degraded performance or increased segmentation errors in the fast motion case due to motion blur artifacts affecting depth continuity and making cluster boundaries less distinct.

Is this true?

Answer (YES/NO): NO